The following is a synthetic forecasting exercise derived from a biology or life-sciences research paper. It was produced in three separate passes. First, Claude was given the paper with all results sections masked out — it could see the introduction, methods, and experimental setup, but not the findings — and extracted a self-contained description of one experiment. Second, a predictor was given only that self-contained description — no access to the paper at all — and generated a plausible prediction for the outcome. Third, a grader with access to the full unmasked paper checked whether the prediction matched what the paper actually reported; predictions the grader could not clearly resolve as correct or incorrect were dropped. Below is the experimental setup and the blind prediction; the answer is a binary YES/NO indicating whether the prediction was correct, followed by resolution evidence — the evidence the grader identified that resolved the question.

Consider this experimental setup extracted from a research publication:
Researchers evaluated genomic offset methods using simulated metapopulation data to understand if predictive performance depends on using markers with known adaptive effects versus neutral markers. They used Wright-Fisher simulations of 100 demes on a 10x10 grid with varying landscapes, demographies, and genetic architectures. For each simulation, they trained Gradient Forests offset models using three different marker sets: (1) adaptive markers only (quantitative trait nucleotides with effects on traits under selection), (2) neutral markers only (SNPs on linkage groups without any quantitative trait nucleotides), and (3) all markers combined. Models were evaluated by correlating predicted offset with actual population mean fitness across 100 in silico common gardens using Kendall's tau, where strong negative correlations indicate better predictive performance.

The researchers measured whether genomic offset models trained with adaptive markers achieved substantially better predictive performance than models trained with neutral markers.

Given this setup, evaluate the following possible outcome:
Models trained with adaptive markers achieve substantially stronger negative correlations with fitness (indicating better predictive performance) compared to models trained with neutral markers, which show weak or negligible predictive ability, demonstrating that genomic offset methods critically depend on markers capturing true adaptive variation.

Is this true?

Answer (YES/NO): NO